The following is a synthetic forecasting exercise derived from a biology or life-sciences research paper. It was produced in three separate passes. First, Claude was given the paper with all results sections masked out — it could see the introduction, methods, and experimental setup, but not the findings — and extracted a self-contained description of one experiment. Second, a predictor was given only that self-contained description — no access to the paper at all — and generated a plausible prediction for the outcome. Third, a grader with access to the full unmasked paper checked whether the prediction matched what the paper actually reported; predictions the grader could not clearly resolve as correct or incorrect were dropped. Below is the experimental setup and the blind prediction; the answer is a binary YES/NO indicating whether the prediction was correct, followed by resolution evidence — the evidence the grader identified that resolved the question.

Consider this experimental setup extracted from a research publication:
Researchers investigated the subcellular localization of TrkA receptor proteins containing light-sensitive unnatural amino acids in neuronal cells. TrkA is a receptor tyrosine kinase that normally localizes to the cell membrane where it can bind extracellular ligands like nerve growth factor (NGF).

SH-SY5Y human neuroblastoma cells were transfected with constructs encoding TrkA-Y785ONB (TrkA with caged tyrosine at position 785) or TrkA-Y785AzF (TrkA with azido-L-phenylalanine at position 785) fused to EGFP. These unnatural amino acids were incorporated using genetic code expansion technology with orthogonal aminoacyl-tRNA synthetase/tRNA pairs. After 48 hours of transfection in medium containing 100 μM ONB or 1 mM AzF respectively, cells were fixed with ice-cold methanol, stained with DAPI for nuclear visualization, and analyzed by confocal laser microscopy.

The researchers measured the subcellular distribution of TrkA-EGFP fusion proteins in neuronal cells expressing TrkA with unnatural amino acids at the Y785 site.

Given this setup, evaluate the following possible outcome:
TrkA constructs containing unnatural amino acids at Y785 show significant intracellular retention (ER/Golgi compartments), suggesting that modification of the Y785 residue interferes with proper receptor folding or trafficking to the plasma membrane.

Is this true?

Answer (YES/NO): NO